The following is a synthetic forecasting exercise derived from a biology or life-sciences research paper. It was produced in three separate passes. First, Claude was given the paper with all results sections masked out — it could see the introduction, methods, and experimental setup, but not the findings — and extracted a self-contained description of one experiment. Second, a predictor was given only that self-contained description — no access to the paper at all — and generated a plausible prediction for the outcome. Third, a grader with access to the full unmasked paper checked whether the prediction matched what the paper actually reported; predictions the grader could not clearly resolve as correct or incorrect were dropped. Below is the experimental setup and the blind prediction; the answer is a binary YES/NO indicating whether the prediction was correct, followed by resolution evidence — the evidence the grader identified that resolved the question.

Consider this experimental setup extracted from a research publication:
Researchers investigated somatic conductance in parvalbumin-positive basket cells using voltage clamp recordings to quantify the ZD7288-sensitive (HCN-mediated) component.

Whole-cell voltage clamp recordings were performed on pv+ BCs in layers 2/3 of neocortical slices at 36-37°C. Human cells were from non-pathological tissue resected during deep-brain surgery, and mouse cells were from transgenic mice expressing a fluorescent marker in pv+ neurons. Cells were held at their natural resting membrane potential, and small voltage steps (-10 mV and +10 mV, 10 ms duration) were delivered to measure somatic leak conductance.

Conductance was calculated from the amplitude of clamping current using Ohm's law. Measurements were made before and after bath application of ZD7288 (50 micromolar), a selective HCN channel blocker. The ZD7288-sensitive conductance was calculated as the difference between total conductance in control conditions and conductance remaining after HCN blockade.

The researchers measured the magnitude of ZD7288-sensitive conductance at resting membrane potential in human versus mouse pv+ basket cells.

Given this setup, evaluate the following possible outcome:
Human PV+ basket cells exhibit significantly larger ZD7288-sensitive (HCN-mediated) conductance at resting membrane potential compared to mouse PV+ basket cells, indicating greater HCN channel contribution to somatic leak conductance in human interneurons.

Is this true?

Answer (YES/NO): NO